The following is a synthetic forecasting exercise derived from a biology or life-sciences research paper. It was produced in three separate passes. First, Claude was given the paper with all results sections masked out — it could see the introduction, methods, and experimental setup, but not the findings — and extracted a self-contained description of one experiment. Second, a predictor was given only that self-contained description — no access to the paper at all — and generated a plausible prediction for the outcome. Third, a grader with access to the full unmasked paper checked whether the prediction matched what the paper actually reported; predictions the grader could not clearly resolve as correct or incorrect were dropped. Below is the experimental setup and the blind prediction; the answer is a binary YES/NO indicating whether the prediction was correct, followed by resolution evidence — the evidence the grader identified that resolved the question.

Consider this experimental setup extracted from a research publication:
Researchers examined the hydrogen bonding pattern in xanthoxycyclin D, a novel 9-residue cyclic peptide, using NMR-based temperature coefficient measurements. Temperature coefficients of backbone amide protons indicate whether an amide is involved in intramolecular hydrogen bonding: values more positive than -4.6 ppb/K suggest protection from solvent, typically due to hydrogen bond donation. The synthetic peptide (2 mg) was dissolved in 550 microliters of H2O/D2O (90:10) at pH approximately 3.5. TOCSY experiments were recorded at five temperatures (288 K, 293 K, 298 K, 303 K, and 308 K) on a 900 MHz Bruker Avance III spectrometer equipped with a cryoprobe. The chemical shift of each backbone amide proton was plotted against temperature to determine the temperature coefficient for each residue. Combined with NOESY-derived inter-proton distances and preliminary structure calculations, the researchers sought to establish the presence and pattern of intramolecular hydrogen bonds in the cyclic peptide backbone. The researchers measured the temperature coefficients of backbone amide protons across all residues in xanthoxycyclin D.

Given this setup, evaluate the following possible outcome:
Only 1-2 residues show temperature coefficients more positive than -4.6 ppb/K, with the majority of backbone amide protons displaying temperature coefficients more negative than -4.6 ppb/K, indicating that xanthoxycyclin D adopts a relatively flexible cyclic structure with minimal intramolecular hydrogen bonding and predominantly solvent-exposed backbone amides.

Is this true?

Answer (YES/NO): NO